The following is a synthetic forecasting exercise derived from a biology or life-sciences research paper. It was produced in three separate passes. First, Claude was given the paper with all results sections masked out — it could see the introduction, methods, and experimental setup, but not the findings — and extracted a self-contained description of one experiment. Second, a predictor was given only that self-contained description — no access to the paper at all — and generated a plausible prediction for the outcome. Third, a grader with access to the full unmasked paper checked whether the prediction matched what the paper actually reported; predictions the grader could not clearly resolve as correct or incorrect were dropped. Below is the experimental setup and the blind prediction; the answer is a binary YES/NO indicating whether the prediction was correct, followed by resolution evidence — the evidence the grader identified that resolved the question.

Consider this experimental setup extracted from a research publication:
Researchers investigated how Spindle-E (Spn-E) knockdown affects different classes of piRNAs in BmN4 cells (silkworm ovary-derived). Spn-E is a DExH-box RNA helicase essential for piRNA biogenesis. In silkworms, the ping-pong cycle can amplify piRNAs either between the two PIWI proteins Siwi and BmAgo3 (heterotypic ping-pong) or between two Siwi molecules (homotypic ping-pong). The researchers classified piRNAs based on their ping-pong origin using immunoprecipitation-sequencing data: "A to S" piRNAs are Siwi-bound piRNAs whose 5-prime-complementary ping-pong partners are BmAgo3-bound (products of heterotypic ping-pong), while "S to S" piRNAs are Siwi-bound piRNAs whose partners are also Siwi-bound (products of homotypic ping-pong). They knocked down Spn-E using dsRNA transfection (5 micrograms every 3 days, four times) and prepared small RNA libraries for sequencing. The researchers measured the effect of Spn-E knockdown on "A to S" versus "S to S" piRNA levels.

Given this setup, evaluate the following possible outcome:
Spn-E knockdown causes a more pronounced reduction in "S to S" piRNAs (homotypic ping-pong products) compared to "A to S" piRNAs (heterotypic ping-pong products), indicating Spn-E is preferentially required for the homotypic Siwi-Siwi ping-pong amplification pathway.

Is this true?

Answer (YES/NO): NO